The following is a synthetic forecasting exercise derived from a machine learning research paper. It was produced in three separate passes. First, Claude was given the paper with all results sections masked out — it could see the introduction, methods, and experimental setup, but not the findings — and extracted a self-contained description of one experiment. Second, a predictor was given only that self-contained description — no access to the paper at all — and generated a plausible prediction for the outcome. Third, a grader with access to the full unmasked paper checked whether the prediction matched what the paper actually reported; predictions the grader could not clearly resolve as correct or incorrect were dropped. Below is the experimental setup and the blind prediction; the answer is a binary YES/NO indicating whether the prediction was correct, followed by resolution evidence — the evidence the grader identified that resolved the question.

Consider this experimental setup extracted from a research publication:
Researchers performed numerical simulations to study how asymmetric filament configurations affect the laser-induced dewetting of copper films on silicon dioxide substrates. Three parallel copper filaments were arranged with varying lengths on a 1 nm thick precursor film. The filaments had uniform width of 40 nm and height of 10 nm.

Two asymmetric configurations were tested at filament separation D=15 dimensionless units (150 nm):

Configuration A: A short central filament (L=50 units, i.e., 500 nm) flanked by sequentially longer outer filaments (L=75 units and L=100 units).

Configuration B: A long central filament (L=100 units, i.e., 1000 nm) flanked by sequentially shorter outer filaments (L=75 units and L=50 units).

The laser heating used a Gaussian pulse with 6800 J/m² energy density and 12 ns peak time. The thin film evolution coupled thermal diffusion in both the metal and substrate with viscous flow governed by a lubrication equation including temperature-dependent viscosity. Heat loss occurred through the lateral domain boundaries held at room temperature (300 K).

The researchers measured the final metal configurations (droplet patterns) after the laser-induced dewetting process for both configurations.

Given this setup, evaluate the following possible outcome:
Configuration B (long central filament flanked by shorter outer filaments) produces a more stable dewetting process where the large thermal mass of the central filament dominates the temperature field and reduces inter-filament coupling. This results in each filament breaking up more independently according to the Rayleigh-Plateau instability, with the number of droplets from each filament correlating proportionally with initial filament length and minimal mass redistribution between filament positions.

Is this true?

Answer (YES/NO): NO